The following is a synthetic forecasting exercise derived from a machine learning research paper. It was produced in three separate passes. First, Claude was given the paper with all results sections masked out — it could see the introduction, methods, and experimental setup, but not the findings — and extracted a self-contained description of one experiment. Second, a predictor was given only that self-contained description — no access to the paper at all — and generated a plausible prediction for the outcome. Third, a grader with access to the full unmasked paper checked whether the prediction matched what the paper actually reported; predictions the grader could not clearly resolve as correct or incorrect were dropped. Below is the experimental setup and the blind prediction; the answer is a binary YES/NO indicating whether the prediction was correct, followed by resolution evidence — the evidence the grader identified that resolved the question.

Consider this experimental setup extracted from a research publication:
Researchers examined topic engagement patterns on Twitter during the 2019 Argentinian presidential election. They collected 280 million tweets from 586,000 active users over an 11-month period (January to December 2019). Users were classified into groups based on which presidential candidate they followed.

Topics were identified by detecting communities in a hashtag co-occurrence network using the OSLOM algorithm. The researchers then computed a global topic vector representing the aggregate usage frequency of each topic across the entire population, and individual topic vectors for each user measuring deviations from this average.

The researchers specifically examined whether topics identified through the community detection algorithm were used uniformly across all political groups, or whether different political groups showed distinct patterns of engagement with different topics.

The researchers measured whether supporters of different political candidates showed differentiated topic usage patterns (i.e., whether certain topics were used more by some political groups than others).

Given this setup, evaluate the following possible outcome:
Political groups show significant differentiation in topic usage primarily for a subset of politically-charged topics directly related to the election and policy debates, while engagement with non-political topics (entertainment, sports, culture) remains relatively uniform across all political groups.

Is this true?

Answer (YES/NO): YES